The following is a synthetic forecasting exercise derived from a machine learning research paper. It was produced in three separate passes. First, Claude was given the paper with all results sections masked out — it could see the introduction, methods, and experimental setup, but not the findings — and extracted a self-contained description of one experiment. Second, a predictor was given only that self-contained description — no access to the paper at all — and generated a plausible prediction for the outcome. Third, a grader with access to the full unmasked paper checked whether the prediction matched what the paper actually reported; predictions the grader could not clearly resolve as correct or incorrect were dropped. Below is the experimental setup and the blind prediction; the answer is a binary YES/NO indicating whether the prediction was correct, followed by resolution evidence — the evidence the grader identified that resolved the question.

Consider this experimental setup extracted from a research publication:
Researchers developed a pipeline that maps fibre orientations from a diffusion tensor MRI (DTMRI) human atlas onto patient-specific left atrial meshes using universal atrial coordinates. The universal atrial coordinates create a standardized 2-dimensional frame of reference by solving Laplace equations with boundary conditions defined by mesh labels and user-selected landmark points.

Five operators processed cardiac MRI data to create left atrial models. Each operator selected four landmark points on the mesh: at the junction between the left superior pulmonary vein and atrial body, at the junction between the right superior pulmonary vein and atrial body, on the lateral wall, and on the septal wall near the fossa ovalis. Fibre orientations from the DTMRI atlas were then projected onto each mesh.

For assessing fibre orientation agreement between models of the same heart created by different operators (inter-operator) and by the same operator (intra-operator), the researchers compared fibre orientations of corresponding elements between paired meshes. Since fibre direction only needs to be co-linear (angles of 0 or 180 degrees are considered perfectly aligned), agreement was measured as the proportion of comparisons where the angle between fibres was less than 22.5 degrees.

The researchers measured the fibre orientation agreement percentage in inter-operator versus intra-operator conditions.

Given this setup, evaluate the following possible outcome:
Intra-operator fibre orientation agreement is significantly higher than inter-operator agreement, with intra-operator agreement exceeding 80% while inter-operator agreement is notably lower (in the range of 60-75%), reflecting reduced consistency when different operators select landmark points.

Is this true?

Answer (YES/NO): NO